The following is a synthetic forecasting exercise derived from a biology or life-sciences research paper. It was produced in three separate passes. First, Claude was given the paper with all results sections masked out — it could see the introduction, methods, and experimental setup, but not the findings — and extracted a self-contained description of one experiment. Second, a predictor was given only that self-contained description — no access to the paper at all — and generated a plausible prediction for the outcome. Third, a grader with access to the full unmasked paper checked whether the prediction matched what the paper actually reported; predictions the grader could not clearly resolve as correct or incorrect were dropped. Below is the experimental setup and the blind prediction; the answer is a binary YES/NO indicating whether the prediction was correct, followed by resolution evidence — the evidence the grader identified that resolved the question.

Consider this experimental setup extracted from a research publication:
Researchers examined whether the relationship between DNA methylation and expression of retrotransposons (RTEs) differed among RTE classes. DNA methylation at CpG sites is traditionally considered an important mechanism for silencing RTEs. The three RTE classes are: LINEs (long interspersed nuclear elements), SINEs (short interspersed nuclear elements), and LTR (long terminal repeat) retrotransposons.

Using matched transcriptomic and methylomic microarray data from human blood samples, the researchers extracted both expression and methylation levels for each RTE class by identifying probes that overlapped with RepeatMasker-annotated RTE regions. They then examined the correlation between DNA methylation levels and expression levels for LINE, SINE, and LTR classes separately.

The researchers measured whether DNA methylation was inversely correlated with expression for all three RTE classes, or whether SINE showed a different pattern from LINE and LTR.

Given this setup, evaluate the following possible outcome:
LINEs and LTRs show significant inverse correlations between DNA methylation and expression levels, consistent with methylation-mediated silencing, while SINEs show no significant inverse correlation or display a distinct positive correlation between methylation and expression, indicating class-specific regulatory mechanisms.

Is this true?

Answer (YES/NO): YES